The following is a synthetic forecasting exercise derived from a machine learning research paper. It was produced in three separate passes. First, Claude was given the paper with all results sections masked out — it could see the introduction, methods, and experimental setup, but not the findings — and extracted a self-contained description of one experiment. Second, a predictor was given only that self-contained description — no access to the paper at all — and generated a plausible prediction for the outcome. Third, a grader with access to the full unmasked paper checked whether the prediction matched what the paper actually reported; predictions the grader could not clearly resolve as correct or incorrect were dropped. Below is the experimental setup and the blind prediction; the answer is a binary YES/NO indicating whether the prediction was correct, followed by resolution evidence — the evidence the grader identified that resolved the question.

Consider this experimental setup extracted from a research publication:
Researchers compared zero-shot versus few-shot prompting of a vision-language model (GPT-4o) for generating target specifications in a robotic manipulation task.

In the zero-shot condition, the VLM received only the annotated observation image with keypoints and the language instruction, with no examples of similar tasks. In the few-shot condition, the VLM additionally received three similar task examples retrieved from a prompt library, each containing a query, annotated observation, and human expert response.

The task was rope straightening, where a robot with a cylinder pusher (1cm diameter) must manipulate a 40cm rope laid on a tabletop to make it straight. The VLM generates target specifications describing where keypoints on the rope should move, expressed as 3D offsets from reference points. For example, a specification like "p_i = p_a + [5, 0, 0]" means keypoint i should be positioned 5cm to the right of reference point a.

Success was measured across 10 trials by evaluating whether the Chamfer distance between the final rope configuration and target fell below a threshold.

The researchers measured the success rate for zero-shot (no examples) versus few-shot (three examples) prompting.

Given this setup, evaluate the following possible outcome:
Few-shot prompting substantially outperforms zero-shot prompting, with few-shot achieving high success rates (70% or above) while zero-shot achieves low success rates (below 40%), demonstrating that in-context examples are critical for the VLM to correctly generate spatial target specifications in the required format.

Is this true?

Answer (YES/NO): YES